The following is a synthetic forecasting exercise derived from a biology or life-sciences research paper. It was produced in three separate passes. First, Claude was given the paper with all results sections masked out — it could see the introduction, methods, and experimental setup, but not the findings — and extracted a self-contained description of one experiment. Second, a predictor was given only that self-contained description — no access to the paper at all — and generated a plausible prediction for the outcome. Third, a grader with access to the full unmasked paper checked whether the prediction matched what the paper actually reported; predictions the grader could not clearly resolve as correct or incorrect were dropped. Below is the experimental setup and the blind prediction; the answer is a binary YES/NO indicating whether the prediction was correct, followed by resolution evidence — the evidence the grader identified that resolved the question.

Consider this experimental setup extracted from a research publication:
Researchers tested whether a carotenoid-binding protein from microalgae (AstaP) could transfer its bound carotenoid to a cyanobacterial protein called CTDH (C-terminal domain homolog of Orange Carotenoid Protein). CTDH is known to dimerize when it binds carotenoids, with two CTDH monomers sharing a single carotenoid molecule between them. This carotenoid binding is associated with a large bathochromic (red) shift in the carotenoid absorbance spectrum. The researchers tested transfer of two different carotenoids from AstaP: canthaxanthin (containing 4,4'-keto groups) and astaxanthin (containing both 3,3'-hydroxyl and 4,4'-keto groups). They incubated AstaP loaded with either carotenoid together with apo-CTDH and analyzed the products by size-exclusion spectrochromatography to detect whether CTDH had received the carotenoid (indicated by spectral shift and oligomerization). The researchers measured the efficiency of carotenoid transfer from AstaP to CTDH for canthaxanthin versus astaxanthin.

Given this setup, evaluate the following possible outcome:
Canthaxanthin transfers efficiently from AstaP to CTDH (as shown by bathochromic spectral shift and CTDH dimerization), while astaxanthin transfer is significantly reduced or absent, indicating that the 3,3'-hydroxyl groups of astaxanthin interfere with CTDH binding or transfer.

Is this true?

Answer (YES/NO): YES